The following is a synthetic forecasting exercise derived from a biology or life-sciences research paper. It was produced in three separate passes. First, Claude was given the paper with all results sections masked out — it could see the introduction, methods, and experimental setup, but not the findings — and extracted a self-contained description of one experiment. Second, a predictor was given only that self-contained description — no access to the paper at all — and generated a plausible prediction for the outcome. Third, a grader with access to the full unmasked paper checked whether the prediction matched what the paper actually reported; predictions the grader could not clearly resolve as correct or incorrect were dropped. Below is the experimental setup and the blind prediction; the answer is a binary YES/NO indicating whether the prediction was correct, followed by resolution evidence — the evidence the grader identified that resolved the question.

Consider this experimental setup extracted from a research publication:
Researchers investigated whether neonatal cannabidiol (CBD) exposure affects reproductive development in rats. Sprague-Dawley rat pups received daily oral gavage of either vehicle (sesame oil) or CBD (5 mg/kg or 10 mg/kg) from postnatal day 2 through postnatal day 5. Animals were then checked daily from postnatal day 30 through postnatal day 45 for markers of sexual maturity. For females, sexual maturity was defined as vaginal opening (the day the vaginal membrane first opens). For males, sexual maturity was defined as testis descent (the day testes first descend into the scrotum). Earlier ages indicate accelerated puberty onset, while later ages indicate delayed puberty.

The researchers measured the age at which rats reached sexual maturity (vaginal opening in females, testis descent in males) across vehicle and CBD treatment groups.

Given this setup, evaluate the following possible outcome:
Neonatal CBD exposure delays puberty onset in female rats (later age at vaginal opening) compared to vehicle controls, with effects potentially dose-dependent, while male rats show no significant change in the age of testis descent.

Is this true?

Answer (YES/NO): NO